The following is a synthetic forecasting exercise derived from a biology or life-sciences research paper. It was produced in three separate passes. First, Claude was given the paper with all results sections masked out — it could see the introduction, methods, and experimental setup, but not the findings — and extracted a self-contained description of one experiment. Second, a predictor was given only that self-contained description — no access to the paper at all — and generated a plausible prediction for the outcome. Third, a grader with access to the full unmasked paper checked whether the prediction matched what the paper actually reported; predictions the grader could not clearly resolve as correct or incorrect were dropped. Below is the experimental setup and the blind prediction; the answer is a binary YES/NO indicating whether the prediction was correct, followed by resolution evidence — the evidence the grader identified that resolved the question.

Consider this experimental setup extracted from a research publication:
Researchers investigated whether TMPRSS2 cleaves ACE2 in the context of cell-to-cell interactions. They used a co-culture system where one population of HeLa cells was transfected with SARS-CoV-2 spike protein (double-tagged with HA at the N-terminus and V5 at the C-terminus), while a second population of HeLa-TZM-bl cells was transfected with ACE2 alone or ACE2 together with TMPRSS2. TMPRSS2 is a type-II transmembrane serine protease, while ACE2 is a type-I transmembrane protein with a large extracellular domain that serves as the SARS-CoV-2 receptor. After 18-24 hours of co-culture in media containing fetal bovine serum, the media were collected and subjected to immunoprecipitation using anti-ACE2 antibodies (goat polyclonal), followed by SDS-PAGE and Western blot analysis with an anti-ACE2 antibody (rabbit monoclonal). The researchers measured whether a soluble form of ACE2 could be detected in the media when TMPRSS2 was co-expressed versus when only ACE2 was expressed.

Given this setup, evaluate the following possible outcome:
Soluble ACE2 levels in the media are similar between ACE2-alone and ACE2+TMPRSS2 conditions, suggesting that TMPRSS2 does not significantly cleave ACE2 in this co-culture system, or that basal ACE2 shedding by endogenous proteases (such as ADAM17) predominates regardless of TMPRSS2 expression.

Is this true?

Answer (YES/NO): NO